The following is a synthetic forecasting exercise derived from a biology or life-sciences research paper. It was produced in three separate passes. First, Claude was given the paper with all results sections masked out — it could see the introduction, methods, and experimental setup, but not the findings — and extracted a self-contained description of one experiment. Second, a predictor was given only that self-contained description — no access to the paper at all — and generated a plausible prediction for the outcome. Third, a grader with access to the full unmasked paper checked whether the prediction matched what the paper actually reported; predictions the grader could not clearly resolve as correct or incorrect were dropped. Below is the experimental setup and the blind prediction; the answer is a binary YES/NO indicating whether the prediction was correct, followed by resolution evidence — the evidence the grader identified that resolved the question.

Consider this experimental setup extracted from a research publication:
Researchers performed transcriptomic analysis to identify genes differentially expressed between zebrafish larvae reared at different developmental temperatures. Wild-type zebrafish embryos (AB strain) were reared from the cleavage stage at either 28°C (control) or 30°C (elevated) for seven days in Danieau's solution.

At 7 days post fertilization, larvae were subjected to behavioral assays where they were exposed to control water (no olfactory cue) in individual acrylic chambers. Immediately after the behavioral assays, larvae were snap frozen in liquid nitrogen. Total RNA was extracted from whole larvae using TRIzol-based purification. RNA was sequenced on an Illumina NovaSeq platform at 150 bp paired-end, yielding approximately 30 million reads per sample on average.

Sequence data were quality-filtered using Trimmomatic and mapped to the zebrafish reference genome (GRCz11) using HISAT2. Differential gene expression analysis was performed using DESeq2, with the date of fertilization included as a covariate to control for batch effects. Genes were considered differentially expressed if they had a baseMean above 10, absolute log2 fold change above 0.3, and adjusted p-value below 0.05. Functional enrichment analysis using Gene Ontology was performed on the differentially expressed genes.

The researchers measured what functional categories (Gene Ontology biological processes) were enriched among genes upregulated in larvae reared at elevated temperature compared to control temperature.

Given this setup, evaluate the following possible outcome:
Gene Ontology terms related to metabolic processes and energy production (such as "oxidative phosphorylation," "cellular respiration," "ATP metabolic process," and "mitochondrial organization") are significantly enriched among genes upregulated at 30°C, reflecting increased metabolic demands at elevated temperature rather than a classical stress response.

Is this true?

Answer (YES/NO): NO